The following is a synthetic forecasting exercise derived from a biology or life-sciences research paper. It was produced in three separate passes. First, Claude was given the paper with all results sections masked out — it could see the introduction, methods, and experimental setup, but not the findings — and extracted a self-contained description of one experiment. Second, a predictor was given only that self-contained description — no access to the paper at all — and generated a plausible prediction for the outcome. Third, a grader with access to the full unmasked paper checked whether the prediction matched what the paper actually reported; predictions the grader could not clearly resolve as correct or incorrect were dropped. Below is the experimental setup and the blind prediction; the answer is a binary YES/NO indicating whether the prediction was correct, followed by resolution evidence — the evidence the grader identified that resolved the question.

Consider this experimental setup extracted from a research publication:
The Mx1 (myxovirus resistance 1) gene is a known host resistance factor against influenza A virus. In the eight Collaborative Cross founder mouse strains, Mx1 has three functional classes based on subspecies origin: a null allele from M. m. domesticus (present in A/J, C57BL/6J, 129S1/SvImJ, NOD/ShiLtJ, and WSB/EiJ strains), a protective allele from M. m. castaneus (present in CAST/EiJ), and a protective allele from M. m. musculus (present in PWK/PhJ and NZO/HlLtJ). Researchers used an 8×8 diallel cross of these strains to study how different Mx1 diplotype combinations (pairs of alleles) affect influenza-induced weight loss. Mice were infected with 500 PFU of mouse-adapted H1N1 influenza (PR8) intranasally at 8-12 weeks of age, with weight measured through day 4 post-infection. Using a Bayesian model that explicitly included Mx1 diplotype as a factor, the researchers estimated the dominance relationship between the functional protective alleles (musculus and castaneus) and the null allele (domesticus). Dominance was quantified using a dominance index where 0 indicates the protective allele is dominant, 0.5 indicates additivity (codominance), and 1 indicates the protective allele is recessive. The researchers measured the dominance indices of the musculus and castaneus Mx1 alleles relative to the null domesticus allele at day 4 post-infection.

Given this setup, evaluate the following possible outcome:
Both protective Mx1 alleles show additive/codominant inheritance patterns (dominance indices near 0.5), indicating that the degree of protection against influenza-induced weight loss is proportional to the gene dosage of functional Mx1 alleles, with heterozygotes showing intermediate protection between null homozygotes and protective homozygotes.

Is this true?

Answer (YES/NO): NO